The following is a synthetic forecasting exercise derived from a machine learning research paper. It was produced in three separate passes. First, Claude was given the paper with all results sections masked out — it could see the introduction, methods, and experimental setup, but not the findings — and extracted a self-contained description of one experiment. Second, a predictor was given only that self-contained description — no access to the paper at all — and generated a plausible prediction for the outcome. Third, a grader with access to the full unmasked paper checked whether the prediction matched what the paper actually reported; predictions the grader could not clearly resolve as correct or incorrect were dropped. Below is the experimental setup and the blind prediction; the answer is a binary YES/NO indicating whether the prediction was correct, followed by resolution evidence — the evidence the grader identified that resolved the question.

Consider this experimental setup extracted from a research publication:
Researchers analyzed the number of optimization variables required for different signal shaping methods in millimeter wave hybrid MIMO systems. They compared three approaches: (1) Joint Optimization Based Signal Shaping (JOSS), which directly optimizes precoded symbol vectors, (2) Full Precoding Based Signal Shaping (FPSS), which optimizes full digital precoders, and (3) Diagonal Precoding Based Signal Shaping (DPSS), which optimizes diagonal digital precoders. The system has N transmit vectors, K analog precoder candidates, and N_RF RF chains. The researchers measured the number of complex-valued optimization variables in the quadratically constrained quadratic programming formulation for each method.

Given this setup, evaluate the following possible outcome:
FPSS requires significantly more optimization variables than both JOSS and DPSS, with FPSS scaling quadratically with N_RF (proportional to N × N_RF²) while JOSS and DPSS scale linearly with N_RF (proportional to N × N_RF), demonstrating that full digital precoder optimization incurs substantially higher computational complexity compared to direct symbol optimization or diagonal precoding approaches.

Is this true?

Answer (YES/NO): NO